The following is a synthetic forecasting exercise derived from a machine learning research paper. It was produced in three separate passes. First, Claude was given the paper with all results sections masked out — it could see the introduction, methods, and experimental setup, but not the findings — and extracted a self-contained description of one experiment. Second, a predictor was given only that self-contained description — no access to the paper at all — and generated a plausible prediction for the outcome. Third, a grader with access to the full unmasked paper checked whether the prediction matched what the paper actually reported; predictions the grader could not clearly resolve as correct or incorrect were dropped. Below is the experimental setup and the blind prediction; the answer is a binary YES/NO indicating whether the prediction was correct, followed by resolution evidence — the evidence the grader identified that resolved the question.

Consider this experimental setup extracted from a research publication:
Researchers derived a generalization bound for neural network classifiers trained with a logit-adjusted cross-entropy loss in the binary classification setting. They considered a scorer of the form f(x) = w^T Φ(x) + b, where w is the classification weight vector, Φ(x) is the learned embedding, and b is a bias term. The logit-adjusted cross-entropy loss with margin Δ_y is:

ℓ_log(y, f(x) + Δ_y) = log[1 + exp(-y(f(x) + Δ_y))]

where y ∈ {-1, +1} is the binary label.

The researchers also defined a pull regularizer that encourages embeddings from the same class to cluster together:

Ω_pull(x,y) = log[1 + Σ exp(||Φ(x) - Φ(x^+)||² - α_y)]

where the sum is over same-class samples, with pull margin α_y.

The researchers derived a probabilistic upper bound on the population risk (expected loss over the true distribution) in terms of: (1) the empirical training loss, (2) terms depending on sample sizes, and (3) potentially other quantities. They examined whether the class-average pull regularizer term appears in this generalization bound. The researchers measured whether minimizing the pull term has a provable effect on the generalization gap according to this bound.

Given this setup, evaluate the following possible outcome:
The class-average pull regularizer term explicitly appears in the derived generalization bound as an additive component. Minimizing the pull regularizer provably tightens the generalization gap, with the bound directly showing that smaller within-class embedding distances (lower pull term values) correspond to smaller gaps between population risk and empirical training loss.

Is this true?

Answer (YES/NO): YES